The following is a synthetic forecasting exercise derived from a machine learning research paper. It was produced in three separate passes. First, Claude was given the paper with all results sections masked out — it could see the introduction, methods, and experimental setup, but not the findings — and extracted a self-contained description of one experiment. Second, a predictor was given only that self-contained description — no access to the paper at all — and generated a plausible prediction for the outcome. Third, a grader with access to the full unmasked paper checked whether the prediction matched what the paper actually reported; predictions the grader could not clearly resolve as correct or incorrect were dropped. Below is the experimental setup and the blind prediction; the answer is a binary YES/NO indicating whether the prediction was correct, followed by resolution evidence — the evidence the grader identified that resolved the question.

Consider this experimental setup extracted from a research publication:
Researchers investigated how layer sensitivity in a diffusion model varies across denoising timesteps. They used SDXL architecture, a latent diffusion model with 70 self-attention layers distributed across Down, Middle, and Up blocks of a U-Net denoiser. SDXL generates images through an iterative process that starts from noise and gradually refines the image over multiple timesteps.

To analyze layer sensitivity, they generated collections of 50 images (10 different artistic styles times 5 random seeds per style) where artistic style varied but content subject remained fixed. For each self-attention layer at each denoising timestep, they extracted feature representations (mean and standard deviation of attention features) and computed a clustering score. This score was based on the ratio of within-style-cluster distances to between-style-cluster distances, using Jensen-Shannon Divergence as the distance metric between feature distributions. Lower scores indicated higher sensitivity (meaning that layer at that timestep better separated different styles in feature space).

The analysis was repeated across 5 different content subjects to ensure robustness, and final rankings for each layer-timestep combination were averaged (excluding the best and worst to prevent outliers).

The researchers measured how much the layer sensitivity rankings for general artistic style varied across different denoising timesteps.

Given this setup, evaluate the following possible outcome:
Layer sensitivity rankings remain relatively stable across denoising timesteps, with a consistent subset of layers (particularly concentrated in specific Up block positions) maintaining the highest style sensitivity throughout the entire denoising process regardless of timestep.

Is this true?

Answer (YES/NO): YES